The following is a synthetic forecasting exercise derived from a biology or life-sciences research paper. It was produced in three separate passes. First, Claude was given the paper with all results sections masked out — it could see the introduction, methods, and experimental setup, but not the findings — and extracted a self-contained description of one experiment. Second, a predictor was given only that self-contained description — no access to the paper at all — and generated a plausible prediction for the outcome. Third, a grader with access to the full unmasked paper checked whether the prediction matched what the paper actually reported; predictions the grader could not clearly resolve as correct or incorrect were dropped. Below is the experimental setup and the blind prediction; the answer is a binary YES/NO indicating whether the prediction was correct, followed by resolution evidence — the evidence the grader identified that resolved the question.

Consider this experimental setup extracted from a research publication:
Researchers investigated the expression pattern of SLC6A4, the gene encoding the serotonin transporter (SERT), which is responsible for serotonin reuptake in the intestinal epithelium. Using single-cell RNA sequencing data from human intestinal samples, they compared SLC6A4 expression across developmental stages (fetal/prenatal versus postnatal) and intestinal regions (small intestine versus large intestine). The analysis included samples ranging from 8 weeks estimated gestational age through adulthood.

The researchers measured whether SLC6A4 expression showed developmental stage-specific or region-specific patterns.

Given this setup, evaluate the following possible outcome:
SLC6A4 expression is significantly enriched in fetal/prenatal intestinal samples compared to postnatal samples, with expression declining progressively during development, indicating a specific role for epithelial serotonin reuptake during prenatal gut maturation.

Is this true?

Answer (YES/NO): NO